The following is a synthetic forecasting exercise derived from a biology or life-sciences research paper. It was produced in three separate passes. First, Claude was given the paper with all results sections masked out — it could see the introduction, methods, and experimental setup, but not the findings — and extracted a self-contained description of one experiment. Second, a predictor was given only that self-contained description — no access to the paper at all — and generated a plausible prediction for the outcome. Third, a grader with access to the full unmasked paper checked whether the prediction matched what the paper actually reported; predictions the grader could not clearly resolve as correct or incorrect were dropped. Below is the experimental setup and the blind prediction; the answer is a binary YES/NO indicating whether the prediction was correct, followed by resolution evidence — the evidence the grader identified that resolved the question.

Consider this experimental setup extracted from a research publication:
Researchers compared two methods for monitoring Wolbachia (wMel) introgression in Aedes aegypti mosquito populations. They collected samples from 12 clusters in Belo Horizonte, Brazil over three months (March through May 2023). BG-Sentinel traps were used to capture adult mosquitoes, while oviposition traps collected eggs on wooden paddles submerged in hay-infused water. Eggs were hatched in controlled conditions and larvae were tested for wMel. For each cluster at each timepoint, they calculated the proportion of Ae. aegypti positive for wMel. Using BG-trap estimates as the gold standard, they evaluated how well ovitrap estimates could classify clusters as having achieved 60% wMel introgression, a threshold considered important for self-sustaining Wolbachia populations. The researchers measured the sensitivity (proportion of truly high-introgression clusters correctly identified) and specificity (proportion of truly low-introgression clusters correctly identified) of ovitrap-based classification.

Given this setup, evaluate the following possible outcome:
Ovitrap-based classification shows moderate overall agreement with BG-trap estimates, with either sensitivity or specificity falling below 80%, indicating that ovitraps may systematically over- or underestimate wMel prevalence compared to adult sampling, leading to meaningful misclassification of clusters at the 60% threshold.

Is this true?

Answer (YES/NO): YES